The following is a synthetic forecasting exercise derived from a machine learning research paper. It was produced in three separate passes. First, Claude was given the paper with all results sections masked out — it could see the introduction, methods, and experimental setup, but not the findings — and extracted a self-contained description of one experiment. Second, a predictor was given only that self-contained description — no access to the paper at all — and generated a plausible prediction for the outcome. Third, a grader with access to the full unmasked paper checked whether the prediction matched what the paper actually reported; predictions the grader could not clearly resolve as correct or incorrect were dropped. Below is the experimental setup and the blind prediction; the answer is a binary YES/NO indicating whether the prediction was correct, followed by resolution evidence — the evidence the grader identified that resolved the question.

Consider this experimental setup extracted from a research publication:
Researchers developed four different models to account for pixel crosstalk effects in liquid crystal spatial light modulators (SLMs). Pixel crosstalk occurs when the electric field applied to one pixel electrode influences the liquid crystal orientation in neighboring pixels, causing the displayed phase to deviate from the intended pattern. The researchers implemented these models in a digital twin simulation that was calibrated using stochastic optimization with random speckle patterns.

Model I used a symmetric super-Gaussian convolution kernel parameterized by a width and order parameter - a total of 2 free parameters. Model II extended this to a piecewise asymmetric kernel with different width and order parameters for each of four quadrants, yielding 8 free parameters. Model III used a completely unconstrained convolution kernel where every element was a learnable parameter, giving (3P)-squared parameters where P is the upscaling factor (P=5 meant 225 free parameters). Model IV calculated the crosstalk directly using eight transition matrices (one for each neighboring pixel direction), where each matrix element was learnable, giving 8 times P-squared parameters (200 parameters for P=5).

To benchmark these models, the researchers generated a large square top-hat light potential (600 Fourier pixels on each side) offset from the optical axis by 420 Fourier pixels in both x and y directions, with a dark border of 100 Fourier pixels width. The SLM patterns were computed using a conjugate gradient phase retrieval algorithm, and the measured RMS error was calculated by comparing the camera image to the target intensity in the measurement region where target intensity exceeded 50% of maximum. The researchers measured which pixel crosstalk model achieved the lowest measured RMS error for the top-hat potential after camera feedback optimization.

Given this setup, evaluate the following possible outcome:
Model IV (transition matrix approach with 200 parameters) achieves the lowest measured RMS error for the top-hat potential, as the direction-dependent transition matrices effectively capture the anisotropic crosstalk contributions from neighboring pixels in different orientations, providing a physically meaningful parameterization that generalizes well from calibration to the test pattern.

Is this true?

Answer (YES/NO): NO